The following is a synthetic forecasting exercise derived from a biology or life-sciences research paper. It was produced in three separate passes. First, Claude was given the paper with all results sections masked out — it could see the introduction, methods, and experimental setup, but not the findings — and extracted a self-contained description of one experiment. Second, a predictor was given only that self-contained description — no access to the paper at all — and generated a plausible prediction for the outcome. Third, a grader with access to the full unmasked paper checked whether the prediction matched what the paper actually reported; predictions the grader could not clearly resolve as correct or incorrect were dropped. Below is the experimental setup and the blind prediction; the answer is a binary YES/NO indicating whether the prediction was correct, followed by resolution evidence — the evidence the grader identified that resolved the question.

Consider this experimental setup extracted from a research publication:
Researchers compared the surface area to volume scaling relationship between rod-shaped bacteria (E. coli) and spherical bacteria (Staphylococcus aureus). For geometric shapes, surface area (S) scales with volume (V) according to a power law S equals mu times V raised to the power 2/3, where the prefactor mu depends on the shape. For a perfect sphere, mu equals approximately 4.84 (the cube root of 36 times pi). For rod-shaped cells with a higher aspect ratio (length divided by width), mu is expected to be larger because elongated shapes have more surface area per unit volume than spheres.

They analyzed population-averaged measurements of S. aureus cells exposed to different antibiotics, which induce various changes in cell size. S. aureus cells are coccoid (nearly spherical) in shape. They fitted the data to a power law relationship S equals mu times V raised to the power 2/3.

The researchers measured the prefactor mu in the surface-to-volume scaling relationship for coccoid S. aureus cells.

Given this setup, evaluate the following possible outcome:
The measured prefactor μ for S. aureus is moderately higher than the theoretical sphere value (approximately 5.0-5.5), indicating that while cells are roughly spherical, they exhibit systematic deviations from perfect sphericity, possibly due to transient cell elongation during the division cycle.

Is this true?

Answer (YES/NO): NO